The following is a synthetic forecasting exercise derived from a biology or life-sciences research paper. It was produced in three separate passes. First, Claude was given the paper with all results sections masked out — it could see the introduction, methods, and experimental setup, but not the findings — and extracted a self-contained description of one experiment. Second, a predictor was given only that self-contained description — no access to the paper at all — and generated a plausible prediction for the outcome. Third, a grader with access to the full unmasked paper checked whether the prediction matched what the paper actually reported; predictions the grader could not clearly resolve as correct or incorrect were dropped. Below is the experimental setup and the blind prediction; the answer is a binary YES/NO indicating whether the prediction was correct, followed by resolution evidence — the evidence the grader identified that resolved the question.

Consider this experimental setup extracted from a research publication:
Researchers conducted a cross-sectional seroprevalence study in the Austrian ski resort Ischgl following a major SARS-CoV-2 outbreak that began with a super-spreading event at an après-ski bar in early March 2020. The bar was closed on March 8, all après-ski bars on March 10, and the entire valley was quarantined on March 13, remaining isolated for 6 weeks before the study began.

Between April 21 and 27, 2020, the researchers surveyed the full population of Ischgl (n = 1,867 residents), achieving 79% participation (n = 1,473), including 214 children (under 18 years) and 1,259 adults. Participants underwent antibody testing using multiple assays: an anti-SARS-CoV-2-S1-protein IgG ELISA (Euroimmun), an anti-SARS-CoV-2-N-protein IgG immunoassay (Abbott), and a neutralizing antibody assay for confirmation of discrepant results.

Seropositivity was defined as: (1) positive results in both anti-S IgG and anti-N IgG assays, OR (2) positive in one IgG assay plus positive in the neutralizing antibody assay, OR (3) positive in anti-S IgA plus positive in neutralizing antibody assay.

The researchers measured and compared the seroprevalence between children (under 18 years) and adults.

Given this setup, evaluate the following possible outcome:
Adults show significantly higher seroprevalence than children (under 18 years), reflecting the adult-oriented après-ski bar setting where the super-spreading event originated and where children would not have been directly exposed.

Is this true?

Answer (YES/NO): YES